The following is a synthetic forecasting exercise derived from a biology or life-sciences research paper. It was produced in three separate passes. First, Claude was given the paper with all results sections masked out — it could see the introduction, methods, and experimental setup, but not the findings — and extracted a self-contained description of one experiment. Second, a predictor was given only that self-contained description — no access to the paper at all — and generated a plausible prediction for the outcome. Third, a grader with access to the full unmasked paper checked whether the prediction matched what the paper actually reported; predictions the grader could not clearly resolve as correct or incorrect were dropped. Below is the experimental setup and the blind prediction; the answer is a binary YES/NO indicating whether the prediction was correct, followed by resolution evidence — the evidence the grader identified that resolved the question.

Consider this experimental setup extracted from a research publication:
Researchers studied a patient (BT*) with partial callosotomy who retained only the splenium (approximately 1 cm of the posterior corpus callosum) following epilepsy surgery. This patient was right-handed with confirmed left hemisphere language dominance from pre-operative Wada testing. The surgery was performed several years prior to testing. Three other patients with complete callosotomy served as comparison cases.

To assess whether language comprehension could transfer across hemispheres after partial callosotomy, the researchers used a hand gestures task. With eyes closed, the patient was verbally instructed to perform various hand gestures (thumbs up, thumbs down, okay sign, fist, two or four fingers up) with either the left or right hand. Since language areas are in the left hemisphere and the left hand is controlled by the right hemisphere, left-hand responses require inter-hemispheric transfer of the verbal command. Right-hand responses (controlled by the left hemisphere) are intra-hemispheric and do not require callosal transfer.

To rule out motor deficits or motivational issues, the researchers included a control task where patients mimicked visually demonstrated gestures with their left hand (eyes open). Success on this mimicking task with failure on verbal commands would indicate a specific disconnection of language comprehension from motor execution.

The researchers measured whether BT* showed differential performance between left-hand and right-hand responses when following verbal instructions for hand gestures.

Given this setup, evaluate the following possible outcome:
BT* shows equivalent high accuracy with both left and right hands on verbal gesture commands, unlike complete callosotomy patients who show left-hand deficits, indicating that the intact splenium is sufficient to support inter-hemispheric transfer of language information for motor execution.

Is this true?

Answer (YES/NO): YES